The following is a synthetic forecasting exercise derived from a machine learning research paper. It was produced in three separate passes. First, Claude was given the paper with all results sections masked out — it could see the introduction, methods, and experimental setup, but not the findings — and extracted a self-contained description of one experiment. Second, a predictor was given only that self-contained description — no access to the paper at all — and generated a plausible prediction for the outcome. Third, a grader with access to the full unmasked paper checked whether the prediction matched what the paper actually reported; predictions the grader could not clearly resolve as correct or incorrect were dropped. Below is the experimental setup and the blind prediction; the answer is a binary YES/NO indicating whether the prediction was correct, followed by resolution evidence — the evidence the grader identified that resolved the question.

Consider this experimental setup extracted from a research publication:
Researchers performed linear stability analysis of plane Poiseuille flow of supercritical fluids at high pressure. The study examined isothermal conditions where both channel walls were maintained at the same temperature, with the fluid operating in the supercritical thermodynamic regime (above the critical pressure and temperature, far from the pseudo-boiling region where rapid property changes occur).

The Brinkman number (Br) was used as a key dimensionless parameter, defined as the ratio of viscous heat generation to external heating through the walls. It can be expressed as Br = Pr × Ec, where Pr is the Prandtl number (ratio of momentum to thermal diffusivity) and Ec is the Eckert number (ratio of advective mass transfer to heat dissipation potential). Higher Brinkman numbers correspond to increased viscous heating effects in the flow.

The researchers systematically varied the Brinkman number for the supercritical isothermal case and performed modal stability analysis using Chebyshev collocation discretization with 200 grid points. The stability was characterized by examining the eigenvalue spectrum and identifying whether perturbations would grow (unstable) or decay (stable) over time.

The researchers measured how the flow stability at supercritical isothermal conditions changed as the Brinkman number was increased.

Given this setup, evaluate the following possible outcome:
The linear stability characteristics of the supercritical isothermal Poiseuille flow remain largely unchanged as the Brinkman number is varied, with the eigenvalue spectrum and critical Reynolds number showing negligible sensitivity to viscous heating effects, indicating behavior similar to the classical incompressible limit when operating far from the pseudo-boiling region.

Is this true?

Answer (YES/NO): NO